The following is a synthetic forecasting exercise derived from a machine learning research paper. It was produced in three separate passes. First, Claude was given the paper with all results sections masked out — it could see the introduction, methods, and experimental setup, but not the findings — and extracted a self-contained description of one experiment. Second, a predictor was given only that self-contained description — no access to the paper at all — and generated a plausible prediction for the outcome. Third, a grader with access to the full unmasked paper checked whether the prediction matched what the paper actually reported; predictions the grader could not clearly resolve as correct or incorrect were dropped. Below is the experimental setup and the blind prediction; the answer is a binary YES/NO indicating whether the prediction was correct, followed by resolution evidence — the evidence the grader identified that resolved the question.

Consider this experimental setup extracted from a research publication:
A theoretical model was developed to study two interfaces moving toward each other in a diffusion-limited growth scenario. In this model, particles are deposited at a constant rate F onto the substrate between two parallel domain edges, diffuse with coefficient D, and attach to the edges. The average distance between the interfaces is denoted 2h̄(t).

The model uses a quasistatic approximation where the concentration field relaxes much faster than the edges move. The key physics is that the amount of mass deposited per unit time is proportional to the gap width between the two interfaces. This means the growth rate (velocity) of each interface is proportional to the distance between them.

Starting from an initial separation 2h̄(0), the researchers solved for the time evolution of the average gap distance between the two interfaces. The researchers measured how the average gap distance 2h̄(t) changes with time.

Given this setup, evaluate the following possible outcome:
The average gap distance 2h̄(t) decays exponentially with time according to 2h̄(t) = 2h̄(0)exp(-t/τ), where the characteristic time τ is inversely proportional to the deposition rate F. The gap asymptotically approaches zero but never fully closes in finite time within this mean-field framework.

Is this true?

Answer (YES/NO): YES